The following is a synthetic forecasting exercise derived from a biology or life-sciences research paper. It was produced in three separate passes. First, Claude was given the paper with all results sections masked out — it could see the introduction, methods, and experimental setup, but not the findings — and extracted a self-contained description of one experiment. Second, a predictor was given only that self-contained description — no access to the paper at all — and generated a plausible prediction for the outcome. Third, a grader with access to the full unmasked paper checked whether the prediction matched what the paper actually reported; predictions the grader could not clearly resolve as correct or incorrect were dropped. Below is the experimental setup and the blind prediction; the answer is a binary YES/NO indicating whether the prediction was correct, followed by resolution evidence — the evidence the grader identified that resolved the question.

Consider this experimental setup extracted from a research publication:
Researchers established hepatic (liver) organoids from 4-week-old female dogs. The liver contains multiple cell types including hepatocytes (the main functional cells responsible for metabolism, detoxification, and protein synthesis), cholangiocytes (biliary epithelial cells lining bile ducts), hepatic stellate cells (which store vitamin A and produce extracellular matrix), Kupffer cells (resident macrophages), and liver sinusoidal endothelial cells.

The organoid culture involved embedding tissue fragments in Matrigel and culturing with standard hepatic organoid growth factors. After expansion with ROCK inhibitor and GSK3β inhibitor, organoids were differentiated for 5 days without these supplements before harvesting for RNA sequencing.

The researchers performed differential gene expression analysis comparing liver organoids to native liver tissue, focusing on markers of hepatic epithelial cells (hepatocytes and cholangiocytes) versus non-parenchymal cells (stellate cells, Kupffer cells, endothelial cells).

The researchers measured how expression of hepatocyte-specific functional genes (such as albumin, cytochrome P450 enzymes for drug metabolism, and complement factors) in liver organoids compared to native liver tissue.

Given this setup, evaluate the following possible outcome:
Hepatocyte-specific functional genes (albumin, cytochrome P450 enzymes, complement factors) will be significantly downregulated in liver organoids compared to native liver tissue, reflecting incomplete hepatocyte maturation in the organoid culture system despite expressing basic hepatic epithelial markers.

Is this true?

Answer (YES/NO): YES